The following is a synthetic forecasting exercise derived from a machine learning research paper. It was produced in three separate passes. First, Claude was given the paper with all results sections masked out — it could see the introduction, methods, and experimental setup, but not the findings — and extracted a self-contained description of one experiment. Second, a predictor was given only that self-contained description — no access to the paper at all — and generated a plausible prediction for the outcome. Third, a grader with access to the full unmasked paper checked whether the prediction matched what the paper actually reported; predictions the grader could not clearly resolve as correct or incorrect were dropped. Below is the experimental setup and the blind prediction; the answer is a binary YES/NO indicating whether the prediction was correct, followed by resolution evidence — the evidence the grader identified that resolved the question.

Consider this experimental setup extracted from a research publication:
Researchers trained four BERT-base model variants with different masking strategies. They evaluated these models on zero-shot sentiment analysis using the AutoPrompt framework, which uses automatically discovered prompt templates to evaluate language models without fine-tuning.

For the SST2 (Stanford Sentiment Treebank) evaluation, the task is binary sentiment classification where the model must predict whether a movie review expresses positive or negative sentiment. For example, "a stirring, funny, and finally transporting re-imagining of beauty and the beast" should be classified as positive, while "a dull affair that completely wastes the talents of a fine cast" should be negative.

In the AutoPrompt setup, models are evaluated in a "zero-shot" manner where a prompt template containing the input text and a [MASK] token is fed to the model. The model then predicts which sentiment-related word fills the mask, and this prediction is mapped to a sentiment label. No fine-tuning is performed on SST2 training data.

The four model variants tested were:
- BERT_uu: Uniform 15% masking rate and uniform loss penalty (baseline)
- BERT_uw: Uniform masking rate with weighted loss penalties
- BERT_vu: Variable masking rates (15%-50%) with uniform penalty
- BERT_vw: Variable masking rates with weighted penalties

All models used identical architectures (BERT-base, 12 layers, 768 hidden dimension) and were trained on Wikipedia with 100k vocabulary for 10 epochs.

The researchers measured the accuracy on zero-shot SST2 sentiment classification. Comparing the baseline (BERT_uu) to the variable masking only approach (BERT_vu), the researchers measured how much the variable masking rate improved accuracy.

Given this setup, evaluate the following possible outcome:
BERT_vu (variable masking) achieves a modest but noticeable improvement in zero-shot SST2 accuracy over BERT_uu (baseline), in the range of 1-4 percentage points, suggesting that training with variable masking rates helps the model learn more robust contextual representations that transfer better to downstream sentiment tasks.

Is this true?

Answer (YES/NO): NO